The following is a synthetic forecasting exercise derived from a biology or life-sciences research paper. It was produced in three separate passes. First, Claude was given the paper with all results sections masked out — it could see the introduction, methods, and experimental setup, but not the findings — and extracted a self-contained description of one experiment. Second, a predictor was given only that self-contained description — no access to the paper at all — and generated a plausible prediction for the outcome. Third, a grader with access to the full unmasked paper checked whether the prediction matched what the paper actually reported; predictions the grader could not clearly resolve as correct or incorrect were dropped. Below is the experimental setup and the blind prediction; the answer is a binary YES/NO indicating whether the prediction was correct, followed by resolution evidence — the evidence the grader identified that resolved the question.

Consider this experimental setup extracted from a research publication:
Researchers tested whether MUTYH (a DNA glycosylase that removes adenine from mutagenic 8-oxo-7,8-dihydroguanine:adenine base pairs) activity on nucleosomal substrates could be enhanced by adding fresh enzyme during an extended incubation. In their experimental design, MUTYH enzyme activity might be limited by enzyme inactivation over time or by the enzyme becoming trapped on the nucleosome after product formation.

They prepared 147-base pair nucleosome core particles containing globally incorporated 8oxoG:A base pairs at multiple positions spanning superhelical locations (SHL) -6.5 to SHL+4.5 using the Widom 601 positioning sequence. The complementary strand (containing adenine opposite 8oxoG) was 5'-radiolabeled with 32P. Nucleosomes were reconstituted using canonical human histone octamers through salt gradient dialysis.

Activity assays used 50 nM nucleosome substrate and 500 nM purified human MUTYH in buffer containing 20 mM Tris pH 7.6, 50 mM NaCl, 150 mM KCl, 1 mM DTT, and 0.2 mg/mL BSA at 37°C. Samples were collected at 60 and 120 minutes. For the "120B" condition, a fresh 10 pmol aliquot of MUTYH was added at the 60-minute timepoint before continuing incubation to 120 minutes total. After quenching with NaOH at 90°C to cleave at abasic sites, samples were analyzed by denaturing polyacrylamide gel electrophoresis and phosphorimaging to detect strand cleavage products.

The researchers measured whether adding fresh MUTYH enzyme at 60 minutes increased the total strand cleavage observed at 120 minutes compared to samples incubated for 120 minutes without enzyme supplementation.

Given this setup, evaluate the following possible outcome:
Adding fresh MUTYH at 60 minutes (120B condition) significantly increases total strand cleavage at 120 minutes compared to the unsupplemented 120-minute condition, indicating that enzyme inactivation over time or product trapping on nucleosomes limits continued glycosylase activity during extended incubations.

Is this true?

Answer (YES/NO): NO